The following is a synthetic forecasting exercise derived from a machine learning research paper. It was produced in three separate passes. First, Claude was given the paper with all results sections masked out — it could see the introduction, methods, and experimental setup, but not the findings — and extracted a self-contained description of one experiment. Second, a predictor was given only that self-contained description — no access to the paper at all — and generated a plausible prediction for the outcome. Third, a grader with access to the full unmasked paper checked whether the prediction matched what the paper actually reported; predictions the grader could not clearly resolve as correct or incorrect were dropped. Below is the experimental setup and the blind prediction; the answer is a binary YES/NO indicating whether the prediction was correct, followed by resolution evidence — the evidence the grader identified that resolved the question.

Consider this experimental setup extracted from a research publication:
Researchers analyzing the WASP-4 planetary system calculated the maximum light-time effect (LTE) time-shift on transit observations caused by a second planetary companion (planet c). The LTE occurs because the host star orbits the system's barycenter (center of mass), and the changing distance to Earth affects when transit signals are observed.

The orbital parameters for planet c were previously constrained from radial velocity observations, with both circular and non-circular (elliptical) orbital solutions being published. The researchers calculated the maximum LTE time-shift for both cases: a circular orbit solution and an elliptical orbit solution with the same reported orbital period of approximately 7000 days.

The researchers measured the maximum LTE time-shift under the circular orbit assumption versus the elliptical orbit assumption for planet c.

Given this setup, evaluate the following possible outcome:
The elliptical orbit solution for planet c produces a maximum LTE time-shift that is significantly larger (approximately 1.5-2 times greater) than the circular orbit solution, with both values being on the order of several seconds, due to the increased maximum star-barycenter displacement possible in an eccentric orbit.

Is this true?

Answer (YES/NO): NO